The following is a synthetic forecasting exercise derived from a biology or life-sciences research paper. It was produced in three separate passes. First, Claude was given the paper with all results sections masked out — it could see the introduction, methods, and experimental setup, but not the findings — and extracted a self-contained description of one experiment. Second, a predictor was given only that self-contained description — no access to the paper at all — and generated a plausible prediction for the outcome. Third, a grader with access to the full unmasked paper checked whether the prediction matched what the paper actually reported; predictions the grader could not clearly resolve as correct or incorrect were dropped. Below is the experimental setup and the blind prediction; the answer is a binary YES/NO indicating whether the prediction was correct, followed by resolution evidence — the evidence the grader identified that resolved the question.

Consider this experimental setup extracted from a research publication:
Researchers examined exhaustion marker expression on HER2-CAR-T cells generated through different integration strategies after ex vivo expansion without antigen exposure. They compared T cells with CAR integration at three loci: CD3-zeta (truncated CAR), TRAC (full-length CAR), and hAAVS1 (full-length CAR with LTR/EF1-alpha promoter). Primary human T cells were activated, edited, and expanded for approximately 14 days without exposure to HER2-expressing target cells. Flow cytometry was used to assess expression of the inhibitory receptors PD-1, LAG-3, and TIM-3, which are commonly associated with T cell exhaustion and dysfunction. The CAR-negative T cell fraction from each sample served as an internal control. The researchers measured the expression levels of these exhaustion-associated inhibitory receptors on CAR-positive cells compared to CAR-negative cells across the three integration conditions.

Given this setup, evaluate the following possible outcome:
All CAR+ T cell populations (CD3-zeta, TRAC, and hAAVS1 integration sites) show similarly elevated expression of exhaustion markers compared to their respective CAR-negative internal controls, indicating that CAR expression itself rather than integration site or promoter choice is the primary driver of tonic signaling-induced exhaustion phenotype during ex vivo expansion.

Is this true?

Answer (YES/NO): NO